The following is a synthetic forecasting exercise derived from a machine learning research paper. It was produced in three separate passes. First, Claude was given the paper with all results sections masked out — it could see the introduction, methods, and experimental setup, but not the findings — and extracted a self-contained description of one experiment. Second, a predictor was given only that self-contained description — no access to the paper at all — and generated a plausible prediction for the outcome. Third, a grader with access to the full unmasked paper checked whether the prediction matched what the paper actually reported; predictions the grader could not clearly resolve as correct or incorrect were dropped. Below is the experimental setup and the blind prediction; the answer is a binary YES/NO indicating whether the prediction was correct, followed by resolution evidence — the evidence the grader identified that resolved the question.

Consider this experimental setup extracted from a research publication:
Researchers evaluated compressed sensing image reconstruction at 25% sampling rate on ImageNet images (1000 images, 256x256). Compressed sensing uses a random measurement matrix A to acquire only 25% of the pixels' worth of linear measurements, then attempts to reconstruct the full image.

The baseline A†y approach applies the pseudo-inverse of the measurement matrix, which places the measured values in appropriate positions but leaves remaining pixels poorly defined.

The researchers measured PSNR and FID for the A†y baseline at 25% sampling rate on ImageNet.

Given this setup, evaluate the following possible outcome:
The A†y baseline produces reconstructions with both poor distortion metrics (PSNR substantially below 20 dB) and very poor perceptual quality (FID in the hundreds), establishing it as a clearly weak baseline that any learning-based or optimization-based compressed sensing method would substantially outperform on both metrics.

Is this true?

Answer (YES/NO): YES